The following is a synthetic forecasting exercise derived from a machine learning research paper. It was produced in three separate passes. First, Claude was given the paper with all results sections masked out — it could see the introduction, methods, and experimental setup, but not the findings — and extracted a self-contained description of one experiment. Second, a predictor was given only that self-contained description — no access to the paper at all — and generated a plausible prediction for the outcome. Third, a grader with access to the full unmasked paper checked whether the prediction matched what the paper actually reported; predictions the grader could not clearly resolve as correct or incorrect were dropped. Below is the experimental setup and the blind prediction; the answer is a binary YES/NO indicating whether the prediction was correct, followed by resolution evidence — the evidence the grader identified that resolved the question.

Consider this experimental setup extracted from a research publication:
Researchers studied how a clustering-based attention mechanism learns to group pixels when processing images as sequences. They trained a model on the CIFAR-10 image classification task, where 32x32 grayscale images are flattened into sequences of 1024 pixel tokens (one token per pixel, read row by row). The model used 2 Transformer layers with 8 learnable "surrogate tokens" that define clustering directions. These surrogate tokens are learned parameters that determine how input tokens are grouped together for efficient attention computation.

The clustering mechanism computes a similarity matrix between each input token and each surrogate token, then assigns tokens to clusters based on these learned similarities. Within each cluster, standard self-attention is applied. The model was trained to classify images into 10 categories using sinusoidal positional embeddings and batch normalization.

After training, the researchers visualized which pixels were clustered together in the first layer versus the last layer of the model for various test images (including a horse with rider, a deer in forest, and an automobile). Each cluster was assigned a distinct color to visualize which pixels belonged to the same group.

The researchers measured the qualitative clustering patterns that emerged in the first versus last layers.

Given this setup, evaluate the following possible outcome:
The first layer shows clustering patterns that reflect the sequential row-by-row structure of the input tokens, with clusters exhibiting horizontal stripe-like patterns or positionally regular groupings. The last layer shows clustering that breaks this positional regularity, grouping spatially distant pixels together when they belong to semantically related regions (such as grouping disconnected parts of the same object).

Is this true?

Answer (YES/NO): YES